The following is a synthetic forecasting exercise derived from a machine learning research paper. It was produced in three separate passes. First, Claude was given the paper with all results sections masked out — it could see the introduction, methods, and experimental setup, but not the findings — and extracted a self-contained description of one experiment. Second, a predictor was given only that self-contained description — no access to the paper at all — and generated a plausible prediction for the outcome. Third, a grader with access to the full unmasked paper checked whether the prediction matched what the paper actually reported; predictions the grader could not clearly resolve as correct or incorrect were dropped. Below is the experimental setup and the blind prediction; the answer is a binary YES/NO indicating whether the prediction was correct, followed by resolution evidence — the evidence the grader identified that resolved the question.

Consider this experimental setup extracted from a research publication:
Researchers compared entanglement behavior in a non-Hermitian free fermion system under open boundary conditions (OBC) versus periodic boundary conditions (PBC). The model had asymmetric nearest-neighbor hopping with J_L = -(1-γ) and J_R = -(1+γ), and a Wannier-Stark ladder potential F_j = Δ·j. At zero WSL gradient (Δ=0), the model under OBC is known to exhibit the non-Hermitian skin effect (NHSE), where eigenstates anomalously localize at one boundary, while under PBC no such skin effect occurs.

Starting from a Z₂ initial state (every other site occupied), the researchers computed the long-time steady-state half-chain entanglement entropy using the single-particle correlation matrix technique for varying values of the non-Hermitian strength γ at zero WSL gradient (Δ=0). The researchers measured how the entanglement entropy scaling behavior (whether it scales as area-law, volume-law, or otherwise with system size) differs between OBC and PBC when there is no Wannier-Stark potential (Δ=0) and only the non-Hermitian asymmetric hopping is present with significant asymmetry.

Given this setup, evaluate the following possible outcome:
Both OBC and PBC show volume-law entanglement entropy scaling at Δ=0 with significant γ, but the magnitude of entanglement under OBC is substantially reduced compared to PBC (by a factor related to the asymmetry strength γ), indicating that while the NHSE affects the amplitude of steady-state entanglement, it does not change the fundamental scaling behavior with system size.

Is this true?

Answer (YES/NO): NO